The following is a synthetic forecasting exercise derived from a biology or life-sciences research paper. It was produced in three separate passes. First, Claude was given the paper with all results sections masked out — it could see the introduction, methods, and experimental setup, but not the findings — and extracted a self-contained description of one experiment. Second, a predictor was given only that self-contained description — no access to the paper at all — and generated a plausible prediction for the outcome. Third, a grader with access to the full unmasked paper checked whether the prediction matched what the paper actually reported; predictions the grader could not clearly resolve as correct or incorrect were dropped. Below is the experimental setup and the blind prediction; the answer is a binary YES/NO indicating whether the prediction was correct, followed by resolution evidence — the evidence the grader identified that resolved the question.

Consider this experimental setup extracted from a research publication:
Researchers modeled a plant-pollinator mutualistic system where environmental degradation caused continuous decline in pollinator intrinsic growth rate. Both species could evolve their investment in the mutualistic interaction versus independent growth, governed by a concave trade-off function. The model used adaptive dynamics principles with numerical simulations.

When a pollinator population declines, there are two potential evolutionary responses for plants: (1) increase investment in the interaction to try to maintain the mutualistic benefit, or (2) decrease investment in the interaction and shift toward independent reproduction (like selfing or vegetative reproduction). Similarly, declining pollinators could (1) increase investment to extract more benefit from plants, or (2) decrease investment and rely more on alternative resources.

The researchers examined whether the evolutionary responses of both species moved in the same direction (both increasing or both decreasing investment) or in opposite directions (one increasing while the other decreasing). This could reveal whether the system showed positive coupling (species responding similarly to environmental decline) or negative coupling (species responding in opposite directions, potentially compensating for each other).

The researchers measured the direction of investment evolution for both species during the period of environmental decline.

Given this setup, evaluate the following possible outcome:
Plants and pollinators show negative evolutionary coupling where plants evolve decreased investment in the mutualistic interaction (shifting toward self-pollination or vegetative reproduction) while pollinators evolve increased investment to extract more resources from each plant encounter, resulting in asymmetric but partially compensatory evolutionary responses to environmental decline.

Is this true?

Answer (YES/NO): NO